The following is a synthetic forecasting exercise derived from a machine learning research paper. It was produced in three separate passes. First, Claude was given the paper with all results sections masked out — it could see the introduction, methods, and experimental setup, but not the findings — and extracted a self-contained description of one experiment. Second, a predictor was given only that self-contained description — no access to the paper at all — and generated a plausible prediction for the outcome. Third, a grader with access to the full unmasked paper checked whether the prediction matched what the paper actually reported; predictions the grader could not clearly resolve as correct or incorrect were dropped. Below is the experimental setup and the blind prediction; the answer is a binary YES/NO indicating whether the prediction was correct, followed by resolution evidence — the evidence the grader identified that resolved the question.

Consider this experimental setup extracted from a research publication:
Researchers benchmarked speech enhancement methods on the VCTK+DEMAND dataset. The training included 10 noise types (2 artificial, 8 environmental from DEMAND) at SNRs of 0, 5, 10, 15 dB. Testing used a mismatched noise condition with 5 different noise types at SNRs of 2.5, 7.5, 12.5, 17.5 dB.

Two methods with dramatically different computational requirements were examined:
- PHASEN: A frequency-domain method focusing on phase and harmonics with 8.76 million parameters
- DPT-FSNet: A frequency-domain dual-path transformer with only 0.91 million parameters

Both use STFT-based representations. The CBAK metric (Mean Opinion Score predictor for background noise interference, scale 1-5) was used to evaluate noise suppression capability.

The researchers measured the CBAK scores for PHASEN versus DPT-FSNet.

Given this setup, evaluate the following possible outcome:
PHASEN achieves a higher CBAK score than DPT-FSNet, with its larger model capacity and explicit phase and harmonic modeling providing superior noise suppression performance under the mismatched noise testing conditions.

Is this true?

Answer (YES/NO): NO